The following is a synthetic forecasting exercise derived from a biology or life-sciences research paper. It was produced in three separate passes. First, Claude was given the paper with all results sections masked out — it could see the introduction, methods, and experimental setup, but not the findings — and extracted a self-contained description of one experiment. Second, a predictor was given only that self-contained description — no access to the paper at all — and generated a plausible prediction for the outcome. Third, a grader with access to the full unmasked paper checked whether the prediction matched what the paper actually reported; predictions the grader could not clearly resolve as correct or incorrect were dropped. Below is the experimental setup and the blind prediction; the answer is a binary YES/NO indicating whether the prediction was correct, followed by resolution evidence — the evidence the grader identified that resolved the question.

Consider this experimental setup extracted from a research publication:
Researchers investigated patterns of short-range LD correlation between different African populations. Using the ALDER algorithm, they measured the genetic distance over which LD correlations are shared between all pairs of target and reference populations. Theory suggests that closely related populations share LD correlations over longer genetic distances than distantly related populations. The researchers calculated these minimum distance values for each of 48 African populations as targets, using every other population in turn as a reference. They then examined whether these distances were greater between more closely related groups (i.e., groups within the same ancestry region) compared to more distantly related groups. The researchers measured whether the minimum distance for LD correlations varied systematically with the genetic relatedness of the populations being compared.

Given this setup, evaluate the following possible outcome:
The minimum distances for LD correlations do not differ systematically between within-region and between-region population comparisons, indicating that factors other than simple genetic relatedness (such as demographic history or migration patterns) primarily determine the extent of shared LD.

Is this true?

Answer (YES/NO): NO